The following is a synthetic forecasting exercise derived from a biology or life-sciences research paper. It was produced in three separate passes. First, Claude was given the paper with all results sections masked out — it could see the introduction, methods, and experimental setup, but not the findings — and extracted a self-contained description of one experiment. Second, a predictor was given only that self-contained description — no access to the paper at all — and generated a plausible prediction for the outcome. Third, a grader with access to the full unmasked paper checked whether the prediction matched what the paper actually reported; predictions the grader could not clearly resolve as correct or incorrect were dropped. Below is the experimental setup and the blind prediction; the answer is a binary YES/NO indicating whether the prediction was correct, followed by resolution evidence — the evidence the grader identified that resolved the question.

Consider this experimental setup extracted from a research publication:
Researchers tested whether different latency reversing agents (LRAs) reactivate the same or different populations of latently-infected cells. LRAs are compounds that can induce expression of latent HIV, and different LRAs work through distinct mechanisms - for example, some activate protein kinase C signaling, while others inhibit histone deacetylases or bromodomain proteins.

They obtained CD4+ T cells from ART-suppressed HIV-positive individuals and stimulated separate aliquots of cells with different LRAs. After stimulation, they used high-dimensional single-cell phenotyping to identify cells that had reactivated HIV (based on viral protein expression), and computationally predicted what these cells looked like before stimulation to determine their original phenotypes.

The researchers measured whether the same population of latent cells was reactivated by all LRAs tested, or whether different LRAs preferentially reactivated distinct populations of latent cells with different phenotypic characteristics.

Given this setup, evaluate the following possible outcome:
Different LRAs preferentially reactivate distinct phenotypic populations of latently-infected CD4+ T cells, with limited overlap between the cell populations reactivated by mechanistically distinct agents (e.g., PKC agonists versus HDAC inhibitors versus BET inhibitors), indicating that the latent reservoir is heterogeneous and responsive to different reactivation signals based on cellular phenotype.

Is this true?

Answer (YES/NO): YES